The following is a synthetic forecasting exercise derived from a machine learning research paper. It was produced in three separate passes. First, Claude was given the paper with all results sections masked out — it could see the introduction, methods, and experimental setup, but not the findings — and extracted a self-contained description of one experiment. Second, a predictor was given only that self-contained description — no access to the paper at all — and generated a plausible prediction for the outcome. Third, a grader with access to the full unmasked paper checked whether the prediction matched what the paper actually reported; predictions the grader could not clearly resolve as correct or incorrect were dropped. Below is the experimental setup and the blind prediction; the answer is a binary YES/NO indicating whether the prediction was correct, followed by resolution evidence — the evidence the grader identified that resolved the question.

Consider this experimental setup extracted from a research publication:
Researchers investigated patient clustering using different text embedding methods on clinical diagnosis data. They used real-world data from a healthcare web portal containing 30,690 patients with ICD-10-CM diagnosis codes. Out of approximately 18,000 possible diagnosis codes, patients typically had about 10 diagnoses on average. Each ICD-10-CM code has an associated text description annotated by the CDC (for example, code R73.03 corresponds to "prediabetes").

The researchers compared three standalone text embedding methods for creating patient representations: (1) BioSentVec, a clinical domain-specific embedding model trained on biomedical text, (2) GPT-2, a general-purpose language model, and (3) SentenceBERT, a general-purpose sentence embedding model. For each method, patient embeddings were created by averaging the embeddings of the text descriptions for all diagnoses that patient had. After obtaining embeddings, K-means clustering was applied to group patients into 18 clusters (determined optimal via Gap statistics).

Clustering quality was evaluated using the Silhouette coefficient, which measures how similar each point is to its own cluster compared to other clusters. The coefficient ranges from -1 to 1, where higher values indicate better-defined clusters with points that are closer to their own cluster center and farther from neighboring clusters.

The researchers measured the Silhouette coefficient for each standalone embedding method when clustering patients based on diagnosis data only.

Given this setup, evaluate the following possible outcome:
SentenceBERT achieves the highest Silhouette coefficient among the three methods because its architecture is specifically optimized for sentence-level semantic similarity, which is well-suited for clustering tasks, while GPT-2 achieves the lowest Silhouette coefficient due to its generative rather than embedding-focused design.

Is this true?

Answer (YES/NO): NO